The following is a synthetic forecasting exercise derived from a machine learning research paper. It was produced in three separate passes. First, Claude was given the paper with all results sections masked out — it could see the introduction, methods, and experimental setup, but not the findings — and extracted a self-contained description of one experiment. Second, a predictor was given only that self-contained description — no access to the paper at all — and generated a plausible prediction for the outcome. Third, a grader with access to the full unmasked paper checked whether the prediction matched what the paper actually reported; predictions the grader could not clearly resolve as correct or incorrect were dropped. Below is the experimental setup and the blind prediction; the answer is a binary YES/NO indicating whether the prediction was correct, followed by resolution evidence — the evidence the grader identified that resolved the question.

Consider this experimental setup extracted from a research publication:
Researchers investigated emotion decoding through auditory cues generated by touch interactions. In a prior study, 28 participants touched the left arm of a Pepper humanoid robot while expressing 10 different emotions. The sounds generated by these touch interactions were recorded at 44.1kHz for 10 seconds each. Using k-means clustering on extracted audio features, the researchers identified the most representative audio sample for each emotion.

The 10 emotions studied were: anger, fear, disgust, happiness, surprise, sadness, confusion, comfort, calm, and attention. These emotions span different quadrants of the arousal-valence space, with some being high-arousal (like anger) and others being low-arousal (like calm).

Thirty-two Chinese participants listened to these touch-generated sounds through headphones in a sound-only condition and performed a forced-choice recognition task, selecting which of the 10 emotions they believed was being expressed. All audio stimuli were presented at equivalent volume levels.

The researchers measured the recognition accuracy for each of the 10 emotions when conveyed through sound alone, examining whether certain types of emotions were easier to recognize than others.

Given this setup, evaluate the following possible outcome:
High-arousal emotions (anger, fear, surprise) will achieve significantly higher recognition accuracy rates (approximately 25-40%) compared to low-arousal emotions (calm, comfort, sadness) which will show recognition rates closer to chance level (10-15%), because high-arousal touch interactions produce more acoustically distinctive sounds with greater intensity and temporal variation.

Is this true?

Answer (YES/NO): NO